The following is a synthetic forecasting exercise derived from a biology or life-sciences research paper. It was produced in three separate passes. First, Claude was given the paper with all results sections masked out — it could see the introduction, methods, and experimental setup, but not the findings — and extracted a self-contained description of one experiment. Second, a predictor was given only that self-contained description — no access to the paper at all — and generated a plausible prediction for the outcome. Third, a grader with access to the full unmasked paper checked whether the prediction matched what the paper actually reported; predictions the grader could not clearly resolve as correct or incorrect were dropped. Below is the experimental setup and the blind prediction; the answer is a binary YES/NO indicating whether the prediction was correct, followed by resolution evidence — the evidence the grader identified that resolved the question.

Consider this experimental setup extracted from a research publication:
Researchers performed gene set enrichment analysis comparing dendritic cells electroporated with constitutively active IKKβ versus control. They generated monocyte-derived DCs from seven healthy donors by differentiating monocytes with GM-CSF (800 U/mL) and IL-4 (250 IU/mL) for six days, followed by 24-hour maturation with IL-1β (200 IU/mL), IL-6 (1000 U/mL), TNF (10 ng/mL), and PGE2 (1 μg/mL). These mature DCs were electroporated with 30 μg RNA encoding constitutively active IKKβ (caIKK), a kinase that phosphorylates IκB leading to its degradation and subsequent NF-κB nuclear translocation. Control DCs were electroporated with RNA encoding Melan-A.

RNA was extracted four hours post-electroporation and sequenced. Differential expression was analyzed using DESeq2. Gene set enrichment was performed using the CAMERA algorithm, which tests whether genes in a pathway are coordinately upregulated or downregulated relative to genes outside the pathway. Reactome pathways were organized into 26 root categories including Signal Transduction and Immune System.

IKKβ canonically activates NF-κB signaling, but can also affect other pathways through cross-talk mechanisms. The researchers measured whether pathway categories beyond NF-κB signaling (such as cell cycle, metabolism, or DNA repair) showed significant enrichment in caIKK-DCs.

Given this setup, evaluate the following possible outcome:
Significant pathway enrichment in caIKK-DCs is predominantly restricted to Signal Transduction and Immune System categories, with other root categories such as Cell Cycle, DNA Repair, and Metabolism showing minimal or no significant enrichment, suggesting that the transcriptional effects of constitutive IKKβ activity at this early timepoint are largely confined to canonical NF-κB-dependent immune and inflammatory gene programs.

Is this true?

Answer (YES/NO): NO